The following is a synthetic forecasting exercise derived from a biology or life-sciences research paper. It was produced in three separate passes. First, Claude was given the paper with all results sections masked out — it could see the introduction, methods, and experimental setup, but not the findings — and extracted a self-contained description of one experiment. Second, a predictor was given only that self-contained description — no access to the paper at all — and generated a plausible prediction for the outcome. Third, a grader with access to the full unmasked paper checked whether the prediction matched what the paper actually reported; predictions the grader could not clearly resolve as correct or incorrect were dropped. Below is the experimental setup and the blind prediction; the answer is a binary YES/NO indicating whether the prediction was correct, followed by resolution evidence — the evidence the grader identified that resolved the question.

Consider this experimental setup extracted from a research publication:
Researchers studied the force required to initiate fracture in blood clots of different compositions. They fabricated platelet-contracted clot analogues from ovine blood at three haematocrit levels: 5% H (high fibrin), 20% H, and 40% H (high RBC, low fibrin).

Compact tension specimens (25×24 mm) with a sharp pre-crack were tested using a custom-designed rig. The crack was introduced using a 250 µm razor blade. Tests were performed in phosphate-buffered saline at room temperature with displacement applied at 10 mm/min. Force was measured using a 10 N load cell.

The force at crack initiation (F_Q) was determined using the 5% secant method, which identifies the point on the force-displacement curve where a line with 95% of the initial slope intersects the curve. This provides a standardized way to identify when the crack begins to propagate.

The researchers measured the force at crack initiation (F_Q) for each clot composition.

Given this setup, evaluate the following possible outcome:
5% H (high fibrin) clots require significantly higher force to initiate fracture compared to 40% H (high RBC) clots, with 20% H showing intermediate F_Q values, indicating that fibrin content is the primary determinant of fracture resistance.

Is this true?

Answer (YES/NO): YES